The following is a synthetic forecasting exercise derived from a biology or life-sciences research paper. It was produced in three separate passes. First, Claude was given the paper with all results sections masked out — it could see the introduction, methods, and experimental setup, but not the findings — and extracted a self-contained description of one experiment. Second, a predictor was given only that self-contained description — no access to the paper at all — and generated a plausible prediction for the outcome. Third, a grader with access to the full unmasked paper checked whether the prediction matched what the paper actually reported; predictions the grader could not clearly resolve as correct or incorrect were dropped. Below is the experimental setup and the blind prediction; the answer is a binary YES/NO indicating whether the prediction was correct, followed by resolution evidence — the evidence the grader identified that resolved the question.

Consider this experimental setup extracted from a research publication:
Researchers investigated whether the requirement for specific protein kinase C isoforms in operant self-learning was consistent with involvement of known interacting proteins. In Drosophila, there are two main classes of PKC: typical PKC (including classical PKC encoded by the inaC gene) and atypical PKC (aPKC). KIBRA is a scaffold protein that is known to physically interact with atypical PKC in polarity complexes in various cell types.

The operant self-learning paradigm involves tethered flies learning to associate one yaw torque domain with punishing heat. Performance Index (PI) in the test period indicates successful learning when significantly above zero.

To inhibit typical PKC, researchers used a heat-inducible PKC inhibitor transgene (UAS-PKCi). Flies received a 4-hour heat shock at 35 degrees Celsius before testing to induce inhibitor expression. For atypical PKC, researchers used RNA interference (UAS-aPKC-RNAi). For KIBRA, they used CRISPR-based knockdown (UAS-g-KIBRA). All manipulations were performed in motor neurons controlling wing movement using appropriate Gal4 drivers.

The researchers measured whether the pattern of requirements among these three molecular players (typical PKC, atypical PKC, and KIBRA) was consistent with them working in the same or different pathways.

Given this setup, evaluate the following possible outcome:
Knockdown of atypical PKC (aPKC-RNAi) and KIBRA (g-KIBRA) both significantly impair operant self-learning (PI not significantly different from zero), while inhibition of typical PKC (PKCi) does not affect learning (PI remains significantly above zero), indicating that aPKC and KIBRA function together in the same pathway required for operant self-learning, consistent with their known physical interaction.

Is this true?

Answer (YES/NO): NO